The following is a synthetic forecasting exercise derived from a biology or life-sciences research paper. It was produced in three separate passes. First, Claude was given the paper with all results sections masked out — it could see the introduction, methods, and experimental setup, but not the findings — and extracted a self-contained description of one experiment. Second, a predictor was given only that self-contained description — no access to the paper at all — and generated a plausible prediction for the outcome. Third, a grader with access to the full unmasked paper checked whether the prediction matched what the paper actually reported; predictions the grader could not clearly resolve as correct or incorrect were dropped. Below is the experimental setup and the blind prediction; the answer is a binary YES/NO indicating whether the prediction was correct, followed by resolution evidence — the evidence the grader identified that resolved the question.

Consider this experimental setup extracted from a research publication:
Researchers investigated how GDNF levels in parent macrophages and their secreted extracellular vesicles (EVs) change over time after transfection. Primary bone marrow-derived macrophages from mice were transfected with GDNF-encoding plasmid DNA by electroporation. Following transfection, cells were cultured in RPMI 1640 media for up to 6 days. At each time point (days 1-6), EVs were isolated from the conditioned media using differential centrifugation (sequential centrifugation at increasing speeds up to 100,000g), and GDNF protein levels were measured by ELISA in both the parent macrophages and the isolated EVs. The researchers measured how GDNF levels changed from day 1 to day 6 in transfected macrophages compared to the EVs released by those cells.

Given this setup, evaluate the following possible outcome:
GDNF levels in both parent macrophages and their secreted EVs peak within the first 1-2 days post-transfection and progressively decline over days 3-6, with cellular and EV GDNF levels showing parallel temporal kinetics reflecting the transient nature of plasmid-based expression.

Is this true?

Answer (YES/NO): NO